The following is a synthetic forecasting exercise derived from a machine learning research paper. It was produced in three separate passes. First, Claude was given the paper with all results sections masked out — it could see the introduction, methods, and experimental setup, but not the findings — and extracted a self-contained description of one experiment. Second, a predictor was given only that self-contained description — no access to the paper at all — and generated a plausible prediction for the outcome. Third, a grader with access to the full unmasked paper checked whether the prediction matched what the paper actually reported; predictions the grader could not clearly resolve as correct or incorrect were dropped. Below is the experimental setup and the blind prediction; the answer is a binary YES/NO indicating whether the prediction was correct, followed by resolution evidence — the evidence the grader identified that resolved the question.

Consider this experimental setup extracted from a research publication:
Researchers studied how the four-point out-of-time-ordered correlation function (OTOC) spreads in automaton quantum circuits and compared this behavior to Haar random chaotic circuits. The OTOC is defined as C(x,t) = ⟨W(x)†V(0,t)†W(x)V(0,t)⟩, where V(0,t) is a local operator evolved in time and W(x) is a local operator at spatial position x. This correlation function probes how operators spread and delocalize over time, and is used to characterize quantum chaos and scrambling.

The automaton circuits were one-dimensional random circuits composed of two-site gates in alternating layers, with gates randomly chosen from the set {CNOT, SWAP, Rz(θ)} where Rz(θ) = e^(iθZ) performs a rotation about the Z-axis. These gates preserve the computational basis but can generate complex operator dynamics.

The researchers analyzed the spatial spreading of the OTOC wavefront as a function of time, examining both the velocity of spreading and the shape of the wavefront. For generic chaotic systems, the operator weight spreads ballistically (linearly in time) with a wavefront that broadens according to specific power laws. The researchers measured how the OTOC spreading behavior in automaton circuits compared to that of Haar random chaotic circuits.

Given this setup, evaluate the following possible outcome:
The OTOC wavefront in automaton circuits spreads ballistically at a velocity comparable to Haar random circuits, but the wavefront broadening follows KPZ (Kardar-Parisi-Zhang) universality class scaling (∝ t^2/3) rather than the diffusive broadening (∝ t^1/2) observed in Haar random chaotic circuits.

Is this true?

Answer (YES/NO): NO